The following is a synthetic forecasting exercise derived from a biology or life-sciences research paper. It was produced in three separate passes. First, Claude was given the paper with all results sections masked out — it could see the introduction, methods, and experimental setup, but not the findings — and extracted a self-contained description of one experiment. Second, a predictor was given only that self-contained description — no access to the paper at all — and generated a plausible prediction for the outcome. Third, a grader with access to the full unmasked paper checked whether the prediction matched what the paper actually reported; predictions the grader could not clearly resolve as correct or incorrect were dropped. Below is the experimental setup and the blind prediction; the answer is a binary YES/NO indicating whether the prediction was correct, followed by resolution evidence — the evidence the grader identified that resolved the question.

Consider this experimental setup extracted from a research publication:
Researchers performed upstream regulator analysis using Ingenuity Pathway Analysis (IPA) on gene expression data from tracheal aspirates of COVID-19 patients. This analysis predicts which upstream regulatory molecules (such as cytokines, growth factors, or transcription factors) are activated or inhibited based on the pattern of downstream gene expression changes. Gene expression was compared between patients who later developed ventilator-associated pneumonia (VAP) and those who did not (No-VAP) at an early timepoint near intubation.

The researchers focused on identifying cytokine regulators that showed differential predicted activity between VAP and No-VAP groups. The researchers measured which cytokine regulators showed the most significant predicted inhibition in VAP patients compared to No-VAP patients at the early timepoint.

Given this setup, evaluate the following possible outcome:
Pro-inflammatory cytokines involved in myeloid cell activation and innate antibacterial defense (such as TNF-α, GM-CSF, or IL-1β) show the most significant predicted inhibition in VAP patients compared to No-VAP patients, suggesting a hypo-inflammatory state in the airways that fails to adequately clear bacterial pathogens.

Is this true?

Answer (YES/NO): YES